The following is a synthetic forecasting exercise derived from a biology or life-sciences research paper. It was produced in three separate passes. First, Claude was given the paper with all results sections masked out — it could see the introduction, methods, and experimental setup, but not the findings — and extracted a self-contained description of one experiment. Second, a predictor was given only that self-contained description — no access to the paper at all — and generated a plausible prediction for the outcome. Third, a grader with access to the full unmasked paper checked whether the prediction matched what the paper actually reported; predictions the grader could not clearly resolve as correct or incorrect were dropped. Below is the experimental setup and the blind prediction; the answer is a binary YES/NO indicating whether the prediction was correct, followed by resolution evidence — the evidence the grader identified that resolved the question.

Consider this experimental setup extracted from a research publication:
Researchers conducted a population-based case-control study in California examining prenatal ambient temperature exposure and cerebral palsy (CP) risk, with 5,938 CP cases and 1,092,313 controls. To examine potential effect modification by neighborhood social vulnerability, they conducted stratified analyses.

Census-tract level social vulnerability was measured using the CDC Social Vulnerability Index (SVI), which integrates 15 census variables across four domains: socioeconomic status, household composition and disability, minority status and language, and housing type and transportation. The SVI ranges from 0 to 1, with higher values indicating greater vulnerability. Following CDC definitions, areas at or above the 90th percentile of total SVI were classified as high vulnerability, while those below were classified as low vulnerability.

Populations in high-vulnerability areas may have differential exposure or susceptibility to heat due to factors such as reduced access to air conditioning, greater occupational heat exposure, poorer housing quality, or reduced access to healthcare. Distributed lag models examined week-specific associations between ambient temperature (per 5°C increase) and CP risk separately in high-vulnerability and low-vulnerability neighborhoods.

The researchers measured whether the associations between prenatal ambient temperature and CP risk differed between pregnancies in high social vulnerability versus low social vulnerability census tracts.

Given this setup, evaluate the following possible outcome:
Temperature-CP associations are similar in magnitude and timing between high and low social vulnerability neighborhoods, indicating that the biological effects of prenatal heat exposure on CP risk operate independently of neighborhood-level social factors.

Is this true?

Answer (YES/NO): NO